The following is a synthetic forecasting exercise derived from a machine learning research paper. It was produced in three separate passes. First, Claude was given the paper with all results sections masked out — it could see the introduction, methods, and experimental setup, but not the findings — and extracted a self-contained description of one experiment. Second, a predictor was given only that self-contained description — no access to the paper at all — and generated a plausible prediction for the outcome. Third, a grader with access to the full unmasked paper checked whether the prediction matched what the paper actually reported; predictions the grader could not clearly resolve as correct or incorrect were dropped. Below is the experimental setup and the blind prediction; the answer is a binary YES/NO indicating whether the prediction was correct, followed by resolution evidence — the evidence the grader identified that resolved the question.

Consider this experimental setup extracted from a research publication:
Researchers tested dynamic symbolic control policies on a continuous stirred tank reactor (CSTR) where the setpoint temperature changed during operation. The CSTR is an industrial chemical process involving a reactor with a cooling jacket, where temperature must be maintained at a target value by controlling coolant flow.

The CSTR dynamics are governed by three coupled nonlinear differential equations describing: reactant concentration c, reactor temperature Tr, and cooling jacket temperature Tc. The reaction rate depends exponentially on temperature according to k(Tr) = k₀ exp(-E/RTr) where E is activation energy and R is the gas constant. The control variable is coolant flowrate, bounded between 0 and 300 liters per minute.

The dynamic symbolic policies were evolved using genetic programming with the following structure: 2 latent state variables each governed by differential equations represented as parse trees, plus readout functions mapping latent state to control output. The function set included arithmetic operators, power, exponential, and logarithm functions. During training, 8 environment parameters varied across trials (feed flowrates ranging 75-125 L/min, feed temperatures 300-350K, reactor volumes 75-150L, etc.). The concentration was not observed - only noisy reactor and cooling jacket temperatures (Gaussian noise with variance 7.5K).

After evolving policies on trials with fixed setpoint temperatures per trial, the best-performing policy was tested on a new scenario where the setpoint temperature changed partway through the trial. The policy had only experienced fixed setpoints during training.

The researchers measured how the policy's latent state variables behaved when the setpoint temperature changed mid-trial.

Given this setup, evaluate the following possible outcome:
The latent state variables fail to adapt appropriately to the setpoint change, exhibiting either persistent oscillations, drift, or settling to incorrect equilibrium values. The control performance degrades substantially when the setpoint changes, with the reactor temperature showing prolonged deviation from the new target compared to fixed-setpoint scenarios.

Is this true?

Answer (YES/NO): NO